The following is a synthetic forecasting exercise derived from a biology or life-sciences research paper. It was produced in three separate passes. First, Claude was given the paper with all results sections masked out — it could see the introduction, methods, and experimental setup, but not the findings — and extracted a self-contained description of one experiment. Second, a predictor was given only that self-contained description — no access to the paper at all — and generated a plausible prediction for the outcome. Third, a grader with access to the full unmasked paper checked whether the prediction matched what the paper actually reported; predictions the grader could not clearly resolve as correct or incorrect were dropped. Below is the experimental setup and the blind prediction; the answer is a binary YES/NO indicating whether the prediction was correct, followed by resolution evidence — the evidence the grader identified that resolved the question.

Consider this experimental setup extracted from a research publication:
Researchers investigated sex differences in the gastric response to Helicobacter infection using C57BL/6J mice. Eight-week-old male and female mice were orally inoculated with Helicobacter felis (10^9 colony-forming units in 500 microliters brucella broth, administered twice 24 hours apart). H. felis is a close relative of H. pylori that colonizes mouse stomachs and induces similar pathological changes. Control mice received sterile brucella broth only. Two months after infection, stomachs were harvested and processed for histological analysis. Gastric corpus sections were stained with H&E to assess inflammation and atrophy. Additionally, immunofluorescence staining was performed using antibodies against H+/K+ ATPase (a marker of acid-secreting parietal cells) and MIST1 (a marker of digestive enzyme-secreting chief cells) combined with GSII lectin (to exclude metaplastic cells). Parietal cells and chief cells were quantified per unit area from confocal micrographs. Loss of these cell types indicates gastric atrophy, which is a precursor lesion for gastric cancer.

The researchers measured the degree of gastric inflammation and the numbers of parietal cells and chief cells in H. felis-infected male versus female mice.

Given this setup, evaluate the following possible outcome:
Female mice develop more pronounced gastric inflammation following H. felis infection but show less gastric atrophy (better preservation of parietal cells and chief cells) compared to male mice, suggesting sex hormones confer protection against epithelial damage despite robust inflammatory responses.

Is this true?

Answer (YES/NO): NO